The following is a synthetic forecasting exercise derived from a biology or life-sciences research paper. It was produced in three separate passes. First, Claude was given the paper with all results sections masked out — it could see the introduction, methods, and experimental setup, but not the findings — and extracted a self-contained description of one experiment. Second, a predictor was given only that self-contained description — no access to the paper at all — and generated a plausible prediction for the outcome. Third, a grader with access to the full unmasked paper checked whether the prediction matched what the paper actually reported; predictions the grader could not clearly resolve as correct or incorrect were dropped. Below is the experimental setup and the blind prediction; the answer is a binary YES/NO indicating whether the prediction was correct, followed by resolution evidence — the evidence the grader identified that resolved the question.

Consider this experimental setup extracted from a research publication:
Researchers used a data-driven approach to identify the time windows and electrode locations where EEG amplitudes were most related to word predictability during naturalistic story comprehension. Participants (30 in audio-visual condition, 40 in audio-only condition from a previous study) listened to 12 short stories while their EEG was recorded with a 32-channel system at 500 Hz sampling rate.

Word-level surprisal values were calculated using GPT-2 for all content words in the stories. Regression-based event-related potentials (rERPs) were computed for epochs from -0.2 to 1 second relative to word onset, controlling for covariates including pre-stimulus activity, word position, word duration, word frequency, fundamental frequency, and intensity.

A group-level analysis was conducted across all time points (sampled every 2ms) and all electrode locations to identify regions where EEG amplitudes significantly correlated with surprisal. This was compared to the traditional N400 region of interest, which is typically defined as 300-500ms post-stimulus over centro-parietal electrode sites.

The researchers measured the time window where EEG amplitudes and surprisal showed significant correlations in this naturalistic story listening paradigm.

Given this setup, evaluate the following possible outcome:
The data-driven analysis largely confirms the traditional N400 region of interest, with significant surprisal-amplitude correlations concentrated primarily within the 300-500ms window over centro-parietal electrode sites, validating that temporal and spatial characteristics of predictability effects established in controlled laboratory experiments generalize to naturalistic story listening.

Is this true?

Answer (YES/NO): NO